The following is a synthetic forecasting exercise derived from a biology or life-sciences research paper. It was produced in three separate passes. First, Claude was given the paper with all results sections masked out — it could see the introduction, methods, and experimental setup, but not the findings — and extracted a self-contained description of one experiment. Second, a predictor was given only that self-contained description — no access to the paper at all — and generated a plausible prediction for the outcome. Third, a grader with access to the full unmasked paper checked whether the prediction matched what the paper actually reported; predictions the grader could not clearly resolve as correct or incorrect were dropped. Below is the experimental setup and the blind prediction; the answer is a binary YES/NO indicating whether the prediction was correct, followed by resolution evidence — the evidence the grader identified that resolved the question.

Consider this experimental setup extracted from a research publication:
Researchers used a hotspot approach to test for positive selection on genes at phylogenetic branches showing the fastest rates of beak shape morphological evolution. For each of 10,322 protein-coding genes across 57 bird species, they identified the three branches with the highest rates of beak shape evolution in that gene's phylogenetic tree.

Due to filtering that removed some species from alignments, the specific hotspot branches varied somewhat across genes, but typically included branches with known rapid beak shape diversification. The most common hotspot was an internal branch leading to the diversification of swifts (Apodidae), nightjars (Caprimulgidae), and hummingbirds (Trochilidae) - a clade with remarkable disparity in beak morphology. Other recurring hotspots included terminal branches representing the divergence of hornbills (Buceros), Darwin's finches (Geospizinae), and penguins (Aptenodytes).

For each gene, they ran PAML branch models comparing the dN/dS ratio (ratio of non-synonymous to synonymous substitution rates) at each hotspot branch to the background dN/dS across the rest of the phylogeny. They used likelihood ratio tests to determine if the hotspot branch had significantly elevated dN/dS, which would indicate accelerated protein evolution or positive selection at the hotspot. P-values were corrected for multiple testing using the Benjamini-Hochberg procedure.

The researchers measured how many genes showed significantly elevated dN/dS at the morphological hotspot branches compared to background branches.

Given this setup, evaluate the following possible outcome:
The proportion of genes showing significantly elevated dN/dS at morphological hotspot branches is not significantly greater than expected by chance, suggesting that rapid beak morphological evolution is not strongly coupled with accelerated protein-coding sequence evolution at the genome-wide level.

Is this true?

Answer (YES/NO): NO